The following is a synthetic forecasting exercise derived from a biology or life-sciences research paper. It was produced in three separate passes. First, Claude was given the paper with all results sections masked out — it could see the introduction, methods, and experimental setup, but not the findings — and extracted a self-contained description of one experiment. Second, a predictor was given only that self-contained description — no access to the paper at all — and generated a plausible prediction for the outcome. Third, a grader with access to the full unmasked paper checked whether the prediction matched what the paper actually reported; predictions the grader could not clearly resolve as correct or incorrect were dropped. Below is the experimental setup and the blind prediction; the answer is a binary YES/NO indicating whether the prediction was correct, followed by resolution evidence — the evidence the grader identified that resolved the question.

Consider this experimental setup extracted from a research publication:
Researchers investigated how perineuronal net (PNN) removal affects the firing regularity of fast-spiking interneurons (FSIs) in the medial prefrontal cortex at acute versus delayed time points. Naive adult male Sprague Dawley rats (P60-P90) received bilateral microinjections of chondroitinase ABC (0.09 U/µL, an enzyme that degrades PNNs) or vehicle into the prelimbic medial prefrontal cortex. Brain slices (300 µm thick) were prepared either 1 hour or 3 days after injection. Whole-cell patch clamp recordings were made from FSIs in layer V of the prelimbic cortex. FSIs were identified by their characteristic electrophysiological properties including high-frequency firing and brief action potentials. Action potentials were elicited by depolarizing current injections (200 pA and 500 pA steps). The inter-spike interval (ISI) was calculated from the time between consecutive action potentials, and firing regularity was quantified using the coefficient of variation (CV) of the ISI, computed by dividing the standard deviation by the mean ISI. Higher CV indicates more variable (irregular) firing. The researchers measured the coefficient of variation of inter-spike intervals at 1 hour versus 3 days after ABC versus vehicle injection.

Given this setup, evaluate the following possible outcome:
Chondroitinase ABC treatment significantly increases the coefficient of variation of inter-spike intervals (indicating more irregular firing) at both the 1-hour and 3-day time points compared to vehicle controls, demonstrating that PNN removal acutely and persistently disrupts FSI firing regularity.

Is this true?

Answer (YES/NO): NO